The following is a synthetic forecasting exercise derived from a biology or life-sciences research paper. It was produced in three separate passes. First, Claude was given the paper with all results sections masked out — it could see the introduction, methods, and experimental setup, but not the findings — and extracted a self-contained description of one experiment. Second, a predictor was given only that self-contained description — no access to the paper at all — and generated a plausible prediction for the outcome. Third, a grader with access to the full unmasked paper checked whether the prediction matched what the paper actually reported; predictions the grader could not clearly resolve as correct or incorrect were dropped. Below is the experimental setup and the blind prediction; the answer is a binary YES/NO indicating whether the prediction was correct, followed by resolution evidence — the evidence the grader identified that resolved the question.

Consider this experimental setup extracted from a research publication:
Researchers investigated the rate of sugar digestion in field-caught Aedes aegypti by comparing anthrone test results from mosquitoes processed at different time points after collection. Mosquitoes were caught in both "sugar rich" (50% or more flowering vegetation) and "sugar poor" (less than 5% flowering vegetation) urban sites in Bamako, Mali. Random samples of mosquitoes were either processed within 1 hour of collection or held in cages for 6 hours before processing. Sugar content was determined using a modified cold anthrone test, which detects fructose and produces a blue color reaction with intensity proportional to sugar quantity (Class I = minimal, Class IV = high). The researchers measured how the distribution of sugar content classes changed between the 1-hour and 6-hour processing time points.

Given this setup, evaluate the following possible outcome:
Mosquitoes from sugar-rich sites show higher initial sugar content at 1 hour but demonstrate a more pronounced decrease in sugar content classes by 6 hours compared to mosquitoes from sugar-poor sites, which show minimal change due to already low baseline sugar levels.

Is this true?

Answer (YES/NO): NO